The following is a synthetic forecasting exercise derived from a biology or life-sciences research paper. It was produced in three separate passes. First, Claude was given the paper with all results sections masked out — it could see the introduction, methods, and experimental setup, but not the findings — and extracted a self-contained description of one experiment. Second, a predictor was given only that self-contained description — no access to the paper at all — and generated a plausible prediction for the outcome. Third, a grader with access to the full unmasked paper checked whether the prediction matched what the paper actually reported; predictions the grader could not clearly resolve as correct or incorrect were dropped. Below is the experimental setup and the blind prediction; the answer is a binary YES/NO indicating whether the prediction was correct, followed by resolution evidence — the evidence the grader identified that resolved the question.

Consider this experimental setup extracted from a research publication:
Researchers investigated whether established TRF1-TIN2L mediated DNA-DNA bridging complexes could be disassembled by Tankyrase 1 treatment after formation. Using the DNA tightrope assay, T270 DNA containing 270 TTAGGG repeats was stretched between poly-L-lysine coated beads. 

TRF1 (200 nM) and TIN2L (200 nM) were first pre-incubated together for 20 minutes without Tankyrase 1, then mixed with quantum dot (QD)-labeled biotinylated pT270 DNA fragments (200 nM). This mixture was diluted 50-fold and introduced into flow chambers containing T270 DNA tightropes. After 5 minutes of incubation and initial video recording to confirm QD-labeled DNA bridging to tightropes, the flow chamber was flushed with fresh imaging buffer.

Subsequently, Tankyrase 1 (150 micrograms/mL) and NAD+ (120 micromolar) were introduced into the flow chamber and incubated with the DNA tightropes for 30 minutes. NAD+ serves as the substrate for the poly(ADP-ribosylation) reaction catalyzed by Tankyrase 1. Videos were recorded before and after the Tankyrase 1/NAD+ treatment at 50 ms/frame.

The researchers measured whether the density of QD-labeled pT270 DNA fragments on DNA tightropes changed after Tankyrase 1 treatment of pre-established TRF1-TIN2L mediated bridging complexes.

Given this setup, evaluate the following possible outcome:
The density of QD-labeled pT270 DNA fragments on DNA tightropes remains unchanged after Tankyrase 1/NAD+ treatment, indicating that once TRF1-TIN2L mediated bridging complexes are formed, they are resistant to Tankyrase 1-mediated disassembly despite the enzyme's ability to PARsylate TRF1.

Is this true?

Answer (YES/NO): NO